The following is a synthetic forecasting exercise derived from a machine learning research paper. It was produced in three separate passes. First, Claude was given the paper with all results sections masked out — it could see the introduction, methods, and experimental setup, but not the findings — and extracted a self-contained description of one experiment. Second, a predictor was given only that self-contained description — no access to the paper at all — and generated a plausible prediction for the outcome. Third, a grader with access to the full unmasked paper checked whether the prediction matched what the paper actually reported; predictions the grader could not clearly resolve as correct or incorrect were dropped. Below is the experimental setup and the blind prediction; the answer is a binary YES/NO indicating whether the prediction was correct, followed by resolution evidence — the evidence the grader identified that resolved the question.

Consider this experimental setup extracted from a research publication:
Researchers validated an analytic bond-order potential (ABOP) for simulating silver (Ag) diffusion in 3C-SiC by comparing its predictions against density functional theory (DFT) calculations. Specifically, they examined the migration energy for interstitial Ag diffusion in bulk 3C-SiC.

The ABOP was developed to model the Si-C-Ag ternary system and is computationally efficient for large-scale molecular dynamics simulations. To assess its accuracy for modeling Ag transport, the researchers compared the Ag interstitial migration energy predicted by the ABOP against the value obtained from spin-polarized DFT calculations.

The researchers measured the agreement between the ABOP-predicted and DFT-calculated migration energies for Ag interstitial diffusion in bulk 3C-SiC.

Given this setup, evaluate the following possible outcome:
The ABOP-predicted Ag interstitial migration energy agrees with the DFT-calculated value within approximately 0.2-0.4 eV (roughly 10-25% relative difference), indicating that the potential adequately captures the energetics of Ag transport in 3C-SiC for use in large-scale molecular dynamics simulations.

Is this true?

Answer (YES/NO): NO